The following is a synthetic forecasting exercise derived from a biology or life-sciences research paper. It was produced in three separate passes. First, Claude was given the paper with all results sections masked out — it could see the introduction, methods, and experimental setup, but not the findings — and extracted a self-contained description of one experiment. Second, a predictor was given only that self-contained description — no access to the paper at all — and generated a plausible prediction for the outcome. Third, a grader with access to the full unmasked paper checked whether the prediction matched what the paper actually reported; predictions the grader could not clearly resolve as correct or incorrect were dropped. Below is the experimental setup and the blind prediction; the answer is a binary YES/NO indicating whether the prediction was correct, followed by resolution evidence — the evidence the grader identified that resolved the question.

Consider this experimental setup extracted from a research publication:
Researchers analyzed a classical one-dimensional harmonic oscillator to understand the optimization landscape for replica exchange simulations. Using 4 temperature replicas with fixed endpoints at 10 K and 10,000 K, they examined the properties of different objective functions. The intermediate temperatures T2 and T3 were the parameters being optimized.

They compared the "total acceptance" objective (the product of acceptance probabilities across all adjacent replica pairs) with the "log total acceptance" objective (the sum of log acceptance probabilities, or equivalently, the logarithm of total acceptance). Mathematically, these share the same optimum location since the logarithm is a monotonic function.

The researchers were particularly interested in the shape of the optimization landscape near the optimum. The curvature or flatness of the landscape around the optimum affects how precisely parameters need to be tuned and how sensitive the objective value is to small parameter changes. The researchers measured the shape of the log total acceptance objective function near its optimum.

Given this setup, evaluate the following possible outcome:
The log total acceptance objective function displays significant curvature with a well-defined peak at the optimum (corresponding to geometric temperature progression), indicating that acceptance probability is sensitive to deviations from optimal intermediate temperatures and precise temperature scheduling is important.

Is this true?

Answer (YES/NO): NO